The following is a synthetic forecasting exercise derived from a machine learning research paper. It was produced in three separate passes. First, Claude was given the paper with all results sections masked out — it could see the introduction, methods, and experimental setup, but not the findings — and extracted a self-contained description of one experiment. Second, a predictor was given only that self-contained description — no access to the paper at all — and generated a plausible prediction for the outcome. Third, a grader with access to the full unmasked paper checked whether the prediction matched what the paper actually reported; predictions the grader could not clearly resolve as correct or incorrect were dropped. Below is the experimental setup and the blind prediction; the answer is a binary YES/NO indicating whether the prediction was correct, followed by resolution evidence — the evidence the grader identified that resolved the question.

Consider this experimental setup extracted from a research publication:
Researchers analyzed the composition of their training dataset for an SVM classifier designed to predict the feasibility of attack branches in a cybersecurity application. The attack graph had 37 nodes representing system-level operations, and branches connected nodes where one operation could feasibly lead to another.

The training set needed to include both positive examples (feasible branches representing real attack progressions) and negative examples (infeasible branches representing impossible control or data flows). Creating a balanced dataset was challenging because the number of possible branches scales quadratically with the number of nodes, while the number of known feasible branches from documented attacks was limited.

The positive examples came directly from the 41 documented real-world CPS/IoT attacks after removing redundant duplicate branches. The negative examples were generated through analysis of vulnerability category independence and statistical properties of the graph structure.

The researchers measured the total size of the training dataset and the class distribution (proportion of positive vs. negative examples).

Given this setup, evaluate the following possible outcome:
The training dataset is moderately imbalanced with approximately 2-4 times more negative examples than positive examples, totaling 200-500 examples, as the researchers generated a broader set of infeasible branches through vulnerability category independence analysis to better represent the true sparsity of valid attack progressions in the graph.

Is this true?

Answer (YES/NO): NO